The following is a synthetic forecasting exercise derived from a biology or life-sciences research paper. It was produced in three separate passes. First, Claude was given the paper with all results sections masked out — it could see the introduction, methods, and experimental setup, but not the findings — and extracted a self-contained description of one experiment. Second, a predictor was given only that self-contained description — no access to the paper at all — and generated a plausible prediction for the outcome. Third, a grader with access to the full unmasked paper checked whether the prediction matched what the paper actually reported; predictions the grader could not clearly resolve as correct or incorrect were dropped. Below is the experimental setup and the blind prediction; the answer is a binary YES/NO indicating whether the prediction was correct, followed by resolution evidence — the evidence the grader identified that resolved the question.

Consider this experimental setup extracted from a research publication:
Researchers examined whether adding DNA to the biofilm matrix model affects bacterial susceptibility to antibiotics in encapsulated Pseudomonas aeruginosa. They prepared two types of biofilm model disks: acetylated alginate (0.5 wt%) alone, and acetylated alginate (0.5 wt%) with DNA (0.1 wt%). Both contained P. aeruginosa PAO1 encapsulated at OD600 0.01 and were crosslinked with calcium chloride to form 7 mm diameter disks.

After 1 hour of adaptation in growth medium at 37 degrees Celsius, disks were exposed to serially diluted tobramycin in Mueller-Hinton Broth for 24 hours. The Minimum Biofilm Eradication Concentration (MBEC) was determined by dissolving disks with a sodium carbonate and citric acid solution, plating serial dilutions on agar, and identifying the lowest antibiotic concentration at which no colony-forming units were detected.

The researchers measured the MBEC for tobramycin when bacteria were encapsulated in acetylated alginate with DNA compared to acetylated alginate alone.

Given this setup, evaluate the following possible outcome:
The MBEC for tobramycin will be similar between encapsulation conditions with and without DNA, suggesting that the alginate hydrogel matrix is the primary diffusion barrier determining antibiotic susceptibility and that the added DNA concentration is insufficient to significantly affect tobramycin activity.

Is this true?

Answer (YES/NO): NO